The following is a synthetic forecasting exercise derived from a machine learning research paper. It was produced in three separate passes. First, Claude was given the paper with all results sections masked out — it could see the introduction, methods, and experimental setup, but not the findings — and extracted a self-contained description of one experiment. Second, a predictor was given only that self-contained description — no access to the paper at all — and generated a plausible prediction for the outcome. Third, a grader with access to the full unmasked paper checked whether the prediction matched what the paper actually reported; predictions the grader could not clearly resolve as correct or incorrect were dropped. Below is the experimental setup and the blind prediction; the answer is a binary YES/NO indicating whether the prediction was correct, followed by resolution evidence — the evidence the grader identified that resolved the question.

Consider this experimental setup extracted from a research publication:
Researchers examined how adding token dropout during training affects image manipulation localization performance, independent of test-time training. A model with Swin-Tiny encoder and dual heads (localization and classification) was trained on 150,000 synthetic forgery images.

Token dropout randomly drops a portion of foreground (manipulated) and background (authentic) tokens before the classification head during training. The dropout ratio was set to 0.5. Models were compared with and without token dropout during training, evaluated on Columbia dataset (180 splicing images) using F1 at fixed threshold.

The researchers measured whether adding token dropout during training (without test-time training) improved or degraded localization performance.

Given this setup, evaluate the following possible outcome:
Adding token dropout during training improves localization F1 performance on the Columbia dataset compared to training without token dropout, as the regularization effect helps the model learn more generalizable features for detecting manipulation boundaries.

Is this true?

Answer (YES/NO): YES